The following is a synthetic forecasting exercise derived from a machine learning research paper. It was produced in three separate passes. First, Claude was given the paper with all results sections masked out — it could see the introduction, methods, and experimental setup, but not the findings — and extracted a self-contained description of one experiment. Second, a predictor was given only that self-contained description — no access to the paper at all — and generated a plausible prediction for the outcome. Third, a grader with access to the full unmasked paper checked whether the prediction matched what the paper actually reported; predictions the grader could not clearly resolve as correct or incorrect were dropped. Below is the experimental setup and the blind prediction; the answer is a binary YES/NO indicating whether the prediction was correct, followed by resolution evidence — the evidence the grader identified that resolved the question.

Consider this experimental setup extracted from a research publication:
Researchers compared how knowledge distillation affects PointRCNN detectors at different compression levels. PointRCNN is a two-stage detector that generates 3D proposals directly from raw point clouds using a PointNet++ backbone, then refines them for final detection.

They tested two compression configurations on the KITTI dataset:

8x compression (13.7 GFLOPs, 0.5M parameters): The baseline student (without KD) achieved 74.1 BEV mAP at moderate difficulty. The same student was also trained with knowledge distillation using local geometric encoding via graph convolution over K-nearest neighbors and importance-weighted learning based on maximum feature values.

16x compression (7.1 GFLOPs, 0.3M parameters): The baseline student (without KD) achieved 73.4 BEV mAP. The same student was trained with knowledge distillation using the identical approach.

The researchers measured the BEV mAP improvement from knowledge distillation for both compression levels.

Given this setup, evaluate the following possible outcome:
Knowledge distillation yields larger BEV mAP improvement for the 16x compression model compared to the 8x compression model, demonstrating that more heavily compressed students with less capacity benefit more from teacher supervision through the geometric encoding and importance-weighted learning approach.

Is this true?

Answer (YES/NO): NO